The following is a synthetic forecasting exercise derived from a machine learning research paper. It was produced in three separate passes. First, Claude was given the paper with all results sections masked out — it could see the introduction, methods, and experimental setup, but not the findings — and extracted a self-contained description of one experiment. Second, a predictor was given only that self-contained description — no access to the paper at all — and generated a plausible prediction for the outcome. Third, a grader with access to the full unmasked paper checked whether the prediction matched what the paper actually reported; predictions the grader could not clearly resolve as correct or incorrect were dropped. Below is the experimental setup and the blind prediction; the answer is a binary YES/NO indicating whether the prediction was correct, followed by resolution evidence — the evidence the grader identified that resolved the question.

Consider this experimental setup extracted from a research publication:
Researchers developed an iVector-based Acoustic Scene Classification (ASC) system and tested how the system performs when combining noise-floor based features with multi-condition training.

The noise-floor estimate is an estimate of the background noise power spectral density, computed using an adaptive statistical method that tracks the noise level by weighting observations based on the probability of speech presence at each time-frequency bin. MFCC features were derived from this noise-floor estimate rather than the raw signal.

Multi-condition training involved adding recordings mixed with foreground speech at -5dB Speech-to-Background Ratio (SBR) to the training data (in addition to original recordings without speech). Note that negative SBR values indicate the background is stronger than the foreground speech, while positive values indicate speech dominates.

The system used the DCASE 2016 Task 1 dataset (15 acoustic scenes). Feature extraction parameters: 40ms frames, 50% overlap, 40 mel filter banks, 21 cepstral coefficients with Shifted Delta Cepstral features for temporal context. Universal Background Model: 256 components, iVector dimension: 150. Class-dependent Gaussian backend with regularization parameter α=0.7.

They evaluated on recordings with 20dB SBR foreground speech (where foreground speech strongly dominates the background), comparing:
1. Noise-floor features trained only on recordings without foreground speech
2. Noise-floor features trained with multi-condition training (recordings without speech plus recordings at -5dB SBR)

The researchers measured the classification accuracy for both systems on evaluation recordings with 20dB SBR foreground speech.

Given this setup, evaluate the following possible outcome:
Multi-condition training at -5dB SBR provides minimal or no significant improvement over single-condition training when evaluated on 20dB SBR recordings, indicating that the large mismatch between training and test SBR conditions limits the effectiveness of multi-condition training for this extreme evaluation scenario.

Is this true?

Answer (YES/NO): NO